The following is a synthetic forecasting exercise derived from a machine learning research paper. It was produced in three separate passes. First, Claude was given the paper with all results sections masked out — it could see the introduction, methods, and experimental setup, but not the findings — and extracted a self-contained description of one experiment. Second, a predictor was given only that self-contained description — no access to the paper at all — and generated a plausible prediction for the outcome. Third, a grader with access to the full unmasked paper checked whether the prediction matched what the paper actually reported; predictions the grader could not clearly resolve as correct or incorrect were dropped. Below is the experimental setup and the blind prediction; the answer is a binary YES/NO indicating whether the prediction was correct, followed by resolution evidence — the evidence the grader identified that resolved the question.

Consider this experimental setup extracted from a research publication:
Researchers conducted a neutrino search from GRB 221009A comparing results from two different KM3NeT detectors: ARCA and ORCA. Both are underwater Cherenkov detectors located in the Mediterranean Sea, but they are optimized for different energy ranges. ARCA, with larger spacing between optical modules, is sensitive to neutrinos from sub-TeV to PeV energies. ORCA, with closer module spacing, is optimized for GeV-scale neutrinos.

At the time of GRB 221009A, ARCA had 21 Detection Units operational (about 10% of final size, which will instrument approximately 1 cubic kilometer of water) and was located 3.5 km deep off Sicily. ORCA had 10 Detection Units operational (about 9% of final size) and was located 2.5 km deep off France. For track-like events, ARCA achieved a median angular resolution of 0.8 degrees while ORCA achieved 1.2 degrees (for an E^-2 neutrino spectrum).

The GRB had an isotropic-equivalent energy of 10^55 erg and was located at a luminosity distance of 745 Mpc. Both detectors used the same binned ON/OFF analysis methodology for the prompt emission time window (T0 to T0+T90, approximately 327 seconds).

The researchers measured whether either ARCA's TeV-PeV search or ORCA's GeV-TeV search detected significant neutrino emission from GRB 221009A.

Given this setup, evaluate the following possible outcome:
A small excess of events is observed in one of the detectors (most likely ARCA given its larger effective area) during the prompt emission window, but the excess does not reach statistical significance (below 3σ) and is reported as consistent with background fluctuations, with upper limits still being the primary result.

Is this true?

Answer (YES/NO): NO